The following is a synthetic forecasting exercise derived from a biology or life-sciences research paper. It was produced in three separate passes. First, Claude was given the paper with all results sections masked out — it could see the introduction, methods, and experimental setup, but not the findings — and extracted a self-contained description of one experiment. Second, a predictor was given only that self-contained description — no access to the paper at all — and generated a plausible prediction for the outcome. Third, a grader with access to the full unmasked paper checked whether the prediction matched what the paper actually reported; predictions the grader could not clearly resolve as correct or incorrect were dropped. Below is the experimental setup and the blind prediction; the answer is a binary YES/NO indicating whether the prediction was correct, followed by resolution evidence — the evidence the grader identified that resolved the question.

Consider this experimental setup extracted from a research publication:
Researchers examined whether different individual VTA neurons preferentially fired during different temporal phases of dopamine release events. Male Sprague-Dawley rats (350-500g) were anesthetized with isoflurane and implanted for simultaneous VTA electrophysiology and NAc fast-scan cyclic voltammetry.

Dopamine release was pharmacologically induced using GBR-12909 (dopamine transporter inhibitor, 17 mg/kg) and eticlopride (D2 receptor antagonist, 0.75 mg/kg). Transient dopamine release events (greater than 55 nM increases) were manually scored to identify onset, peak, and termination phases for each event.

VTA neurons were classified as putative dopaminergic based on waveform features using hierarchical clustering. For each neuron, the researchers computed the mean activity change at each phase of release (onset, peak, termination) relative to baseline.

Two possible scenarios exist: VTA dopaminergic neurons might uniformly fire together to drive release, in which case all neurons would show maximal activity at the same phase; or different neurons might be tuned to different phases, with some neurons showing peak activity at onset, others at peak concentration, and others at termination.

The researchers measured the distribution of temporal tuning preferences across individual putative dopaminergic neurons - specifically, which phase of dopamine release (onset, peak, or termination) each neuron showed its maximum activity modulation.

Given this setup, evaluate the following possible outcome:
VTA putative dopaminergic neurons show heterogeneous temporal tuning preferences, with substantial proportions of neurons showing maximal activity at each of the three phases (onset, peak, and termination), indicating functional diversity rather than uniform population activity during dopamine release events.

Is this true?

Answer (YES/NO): NO